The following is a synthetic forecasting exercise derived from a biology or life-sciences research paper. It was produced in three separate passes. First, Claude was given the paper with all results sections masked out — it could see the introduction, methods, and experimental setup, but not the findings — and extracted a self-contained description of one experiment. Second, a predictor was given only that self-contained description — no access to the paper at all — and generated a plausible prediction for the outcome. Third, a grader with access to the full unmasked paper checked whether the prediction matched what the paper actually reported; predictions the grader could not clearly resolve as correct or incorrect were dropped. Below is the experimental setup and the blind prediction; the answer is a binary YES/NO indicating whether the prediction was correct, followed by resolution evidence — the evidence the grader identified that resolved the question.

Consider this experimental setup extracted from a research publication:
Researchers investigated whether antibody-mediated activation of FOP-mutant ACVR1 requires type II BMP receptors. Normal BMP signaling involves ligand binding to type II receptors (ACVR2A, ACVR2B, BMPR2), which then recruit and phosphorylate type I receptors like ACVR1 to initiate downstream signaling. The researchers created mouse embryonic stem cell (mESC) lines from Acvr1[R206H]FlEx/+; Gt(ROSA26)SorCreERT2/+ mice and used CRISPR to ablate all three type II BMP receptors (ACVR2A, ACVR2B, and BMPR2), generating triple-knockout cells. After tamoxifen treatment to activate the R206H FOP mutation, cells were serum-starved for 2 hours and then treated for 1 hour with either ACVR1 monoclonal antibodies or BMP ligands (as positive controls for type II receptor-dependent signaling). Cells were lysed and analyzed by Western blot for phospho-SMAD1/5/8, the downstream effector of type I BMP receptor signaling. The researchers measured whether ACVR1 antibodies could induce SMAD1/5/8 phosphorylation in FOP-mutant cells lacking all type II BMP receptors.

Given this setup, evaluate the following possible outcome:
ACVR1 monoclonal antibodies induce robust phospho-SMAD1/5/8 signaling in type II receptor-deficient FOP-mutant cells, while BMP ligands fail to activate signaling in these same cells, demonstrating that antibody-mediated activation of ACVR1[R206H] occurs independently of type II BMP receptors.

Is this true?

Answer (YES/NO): NO